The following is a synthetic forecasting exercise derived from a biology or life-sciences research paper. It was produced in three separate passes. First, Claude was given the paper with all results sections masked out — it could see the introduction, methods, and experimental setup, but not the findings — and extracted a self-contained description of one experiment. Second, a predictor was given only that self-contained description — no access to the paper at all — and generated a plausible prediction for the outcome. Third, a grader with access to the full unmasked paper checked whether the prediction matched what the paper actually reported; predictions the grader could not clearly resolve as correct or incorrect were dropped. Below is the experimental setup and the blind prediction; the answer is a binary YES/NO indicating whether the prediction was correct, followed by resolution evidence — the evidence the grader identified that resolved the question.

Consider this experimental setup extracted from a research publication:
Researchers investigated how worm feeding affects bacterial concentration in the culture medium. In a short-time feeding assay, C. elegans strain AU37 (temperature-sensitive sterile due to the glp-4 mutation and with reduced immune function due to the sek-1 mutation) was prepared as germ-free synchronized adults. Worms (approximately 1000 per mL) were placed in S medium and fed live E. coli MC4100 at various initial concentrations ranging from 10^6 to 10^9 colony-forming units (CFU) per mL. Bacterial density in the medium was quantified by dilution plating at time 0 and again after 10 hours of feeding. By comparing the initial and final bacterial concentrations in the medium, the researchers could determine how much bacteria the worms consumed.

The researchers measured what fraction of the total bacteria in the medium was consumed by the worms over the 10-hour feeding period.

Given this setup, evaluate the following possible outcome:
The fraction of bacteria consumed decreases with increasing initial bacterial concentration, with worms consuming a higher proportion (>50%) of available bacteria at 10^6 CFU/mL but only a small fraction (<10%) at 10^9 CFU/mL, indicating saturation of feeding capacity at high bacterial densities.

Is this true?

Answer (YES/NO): YES